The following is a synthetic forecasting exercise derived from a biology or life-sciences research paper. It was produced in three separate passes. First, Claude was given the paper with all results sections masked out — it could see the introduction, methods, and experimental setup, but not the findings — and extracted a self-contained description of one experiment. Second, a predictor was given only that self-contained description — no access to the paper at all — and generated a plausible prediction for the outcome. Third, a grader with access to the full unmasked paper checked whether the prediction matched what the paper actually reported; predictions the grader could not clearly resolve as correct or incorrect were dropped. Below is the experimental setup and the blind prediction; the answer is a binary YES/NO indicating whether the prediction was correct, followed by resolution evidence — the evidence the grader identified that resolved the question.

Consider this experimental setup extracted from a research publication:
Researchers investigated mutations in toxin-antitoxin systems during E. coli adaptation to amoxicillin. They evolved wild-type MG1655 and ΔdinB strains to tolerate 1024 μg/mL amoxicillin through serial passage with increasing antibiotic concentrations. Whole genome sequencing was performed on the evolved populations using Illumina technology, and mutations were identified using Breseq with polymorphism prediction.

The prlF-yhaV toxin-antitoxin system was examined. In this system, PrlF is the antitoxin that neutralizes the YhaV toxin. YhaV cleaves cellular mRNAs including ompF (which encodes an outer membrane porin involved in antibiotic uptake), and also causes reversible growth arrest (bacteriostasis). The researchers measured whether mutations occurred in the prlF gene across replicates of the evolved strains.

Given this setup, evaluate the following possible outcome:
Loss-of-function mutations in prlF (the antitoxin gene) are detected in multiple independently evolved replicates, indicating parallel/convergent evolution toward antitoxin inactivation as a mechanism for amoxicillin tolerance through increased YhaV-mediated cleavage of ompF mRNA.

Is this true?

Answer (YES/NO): NO